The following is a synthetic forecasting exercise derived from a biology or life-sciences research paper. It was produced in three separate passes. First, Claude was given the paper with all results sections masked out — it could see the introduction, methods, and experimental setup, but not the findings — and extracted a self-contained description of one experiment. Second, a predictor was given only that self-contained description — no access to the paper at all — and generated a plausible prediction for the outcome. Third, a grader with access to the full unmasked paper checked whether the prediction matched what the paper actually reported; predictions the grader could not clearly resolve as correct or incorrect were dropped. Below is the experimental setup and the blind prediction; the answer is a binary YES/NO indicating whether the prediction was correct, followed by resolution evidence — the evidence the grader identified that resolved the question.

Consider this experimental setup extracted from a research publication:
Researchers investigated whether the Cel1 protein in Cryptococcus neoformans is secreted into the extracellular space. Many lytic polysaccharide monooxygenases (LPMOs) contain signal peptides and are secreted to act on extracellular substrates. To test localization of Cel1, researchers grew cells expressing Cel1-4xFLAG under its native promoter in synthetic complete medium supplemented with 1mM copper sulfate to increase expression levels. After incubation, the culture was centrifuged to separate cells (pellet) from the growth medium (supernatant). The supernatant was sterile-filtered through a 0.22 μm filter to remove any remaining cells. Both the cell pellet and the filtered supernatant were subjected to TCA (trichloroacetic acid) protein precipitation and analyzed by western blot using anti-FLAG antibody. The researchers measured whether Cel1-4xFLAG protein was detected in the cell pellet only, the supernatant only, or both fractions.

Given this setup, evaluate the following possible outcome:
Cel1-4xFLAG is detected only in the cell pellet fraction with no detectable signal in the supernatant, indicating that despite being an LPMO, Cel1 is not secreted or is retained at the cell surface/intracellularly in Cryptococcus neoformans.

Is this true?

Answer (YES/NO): YES